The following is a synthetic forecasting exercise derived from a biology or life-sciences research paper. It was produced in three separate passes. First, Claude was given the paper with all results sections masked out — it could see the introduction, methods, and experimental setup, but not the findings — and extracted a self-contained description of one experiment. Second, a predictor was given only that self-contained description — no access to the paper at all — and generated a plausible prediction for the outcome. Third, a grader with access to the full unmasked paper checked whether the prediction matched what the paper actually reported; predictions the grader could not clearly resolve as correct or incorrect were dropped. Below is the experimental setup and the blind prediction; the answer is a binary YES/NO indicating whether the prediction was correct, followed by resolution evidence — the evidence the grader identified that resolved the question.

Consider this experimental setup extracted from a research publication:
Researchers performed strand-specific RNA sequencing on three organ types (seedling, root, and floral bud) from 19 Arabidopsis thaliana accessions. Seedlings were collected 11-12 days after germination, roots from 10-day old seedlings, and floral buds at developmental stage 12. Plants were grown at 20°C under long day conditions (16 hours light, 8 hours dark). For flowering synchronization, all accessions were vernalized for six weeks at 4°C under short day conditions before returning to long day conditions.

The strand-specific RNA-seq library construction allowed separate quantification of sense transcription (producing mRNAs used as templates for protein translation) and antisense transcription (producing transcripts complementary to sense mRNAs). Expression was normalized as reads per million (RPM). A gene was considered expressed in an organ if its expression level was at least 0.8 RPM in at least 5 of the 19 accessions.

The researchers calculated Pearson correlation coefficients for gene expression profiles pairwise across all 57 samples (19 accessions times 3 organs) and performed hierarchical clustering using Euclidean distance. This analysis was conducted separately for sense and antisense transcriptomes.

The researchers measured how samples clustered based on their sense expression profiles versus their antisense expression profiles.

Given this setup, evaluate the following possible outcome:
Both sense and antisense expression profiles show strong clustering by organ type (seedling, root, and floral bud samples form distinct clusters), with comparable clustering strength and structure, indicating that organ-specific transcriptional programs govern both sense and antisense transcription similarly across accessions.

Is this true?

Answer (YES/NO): NO